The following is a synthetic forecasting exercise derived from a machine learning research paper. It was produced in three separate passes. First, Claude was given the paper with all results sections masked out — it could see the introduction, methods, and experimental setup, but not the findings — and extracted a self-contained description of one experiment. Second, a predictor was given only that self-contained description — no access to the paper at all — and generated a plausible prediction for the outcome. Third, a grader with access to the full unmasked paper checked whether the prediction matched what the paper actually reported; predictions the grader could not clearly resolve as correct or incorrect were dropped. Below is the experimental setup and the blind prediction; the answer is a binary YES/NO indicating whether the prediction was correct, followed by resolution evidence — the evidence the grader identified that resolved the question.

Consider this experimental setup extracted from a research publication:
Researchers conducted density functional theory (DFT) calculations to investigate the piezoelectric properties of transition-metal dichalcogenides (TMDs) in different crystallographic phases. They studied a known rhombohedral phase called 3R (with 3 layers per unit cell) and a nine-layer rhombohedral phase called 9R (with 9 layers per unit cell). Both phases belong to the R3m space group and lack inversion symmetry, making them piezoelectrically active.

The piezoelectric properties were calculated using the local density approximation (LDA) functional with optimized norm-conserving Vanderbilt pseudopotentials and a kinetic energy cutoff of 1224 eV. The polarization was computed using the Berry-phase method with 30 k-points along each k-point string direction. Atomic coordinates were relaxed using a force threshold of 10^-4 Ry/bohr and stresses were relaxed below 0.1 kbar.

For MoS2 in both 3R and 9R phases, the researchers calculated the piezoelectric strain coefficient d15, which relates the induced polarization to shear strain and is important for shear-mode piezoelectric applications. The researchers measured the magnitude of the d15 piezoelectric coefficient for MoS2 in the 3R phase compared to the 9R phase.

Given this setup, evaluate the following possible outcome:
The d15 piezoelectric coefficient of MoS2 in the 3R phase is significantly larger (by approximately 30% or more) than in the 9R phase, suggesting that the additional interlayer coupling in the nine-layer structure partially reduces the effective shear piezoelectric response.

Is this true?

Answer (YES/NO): NO